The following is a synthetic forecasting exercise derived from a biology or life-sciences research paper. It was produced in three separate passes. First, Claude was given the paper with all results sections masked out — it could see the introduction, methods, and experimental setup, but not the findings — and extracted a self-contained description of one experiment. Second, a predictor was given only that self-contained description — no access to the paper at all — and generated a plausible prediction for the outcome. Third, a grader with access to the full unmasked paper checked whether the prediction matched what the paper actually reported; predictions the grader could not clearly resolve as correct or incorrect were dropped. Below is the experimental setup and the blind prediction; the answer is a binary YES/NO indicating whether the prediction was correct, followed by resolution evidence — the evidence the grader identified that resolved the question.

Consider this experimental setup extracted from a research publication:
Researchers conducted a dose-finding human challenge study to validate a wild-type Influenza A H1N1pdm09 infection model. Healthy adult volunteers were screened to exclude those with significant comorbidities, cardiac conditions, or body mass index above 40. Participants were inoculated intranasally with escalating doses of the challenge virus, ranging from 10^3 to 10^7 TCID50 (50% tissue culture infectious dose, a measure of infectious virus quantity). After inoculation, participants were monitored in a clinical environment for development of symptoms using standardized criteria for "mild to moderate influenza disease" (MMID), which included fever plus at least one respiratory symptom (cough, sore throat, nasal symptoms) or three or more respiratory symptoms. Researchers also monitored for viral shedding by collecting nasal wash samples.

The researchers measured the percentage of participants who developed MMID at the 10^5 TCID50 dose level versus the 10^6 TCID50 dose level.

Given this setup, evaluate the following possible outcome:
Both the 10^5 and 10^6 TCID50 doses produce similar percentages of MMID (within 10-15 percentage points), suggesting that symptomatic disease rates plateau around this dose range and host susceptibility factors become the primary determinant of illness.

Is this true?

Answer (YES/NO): NO